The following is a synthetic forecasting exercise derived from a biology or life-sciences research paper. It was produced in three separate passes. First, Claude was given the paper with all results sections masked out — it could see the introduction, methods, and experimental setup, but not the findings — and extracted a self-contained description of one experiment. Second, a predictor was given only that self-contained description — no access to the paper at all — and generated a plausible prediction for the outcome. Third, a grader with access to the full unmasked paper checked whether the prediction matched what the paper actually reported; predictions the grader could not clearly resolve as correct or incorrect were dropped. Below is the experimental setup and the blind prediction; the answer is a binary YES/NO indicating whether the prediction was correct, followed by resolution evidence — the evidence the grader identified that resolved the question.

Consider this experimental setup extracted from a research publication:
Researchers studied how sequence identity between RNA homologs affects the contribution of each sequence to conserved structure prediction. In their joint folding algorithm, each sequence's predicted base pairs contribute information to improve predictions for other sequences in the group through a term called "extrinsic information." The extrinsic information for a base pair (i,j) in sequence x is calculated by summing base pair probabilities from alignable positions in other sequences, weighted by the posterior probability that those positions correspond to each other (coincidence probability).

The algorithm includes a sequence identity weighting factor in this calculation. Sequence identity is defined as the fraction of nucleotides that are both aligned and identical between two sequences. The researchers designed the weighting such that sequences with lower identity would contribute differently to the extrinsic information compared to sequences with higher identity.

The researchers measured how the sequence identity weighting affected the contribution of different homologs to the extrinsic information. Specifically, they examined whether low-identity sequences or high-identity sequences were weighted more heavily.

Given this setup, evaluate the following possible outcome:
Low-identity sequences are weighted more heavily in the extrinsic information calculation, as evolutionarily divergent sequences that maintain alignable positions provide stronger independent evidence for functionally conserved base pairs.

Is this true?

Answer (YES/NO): YES